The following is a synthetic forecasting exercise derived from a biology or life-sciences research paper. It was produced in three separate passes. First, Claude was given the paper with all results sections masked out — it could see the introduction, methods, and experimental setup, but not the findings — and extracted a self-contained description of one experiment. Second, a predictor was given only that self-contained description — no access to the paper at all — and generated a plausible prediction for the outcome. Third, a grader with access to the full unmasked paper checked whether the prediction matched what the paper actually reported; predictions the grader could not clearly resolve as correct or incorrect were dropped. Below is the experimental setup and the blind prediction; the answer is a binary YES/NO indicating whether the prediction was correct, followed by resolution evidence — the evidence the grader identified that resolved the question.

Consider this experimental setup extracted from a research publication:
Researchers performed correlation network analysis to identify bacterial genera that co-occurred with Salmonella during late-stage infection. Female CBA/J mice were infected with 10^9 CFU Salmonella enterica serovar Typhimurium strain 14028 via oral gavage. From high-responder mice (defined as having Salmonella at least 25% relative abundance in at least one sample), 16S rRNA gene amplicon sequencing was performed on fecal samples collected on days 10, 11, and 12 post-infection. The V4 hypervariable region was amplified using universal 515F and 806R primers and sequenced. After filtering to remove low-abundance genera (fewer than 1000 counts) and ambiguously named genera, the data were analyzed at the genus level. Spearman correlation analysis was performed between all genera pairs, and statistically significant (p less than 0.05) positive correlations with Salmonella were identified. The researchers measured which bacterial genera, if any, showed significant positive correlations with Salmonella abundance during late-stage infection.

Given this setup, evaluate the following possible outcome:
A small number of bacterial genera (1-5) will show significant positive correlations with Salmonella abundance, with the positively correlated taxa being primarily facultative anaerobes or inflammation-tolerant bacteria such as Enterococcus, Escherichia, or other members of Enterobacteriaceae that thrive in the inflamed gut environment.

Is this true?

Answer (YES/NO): NO